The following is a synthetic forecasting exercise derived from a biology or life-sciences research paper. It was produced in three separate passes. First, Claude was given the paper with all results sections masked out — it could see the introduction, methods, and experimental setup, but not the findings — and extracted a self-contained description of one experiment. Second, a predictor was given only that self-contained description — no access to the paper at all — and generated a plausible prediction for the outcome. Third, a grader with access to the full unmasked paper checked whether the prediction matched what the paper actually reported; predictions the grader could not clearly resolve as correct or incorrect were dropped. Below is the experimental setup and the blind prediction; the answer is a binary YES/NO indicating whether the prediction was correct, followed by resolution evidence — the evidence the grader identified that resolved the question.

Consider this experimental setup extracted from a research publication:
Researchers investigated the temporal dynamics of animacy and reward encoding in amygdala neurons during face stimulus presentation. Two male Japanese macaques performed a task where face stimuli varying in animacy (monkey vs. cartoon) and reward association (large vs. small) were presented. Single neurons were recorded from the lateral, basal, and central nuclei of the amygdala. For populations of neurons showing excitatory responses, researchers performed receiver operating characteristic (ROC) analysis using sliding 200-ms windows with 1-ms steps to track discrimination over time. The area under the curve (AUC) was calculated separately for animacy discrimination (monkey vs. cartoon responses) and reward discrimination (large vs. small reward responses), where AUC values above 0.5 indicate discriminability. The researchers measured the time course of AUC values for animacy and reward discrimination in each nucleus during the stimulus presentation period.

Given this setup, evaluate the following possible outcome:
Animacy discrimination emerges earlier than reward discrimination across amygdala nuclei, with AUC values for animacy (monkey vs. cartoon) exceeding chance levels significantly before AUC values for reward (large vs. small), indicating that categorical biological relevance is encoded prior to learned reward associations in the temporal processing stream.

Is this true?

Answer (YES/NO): NO